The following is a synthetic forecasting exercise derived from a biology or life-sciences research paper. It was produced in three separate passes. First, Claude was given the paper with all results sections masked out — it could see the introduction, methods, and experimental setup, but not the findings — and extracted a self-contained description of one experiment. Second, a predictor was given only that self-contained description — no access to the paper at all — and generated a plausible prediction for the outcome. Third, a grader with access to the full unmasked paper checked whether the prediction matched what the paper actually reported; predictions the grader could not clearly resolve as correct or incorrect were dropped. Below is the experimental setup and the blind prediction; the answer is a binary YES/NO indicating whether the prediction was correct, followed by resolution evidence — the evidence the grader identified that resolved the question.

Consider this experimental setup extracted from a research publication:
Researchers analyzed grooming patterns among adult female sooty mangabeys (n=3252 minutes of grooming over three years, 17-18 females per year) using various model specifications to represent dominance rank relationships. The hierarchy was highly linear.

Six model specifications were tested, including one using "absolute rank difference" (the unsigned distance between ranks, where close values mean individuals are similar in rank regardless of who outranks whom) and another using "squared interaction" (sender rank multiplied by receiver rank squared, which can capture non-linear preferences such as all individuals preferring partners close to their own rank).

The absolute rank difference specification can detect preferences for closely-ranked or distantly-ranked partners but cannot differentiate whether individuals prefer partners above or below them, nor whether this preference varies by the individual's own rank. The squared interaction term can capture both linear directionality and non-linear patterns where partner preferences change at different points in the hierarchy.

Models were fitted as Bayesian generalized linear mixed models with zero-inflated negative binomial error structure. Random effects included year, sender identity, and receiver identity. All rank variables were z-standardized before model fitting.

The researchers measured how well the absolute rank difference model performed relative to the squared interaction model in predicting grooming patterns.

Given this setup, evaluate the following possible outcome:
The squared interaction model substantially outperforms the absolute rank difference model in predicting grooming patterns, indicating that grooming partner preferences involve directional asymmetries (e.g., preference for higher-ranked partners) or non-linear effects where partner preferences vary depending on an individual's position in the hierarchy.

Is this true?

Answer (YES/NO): NO